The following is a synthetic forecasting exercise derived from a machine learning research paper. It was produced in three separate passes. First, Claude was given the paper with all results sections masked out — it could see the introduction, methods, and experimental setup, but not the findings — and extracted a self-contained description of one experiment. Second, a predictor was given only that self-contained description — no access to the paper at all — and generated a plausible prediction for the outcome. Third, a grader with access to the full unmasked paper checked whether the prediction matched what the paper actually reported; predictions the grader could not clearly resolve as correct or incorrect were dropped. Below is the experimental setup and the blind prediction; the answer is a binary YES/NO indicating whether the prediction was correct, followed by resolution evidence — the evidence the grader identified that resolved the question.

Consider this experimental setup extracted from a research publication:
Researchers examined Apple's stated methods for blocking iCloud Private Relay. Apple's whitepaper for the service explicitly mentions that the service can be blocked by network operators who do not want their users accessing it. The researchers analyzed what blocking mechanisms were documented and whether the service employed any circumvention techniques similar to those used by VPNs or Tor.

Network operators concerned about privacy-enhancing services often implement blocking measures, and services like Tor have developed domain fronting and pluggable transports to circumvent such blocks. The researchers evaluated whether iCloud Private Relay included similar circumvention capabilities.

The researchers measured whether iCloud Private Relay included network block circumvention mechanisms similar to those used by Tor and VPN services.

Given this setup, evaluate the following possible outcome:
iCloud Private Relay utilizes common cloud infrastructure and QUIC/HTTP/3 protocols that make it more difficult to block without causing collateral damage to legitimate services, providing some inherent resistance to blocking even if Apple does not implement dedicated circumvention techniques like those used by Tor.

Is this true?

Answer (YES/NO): NO